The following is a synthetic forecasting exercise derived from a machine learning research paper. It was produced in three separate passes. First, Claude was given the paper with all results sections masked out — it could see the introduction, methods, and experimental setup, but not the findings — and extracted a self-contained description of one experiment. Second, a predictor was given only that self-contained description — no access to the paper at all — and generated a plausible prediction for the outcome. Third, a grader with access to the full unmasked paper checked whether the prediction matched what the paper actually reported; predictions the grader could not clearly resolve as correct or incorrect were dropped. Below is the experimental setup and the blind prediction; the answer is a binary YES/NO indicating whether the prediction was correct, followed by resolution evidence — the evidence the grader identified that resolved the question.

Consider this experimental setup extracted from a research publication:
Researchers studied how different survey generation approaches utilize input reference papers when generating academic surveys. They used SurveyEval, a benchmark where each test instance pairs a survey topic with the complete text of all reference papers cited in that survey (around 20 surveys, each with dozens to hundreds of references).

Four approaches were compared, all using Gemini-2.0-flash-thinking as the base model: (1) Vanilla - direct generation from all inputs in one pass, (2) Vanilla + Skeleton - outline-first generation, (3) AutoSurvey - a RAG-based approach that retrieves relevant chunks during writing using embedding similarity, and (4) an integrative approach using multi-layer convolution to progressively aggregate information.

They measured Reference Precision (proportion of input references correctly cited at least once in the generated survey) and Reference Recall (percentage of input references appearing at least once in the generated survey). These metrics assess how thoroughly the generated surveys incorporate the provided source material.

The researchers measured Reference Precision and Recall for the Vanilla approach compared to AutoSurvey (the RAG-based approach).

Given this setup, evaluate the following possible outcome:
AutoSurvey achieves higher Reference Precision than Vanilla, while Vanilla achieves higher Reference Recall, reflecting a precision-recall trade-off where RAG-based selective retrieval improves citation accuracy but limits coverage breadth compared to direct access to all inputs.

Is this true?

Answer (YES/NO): NO